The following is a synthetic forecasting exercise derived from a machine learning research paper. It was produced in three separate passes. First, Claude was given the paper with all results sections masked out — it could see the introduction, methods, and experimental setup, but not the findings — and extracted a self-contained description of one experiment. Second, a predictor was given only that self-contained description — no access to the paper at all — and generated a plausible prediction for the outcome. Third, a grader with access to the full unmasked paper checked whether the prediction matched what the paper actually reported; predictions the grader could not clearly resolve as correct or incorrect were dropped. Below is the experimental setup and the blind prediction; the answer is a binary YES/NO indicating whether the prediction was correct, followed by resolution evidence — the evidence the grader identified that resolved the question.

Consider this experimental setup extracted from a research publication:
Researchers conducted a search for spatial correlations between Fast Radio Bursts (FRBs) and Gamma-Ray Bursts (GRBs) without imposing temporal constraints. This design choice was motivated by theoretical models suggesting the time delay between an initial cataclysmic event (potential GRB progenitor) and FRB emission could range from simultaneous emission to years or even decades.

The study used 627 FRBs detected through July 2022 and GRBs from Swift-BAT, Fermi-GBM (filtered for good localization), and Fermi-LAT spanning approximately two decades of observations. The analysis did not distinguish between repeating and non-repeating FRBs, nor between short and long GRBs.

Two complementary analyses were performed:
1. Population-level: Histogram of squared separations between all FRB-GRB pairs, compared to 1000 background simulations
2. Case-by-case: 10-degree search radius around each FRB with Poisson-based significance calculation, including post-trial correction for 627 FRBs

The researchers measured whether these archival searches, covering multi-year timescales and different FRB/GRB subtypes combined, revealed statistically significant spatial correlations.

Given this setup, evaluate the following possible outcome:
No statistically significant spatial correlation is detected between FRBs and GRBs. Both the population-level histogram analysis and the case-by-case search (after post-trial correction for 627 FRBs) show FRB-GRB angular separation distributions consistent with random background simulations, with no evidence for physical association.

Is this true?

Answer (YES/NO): YES